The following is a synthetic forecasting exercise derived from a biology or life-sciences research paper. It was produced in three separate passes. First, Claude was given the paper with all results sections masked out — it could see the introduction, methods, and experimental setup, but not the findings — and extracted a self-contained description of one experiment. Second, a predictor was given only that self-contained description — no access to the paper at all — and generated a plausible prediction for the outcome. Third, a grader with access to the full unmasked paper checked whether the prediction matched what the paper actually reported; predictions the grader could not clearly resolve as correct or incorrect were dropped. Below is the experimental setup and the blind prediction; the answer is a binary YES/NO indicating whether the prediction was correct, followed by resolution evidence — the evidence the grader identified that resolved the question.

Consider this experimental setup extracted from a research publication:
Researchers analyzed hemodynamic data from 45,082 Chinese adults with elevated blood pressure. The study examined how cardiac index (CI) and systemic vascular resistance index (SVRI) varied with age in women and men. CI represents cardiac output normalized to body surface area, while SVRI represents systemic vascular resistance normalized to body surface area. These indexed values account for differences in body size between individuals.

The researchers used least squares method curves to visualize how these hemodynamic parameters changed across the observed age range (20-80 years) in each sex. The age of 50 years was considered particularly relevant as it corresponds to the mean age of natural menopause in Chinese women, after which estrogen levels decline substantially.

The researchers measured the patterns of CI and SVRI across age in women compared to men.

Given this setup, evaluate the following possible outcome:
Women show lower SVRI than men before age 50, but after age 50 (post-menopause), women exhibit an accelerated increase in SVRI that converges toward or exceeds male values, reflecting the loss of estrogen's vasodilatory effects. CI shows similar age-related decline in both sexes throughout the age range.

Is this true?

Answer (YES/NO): NO